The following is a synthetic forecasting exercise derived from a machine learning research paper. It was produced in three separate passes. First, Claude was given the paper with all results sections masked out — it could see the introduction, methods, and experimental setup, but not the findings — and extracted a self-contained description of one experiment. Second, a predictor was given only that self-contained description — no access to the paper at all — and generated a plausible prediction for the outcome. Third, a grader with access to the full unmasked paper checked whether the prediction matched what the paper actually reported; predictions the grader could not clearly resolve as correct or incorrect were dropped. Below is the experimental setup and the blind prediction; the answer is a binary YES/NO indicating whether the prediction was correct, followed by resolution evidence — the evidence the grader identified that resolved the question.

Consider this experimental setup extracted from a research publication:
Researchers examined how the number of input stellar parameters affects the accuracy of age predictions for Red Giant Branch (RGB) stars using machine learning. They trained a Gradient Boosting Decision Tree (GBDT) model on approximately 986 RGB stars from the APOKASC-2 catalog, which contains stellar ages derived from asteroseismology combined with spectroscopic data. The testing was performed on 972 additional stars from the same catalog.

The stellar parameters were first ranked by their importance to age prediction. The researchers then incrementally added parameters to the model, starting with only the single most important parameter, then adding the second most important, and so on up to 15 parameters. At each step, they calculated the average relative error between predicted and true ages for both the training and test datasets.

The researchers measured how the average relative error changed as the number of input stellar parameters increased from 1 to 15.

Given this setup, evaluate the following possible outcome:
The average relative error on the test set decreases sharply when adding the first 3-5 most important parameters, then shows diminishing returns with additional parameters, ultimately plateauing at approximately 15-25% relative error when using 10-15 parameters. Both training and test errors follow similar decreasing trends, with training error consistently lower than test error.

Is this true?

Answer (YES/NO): NO